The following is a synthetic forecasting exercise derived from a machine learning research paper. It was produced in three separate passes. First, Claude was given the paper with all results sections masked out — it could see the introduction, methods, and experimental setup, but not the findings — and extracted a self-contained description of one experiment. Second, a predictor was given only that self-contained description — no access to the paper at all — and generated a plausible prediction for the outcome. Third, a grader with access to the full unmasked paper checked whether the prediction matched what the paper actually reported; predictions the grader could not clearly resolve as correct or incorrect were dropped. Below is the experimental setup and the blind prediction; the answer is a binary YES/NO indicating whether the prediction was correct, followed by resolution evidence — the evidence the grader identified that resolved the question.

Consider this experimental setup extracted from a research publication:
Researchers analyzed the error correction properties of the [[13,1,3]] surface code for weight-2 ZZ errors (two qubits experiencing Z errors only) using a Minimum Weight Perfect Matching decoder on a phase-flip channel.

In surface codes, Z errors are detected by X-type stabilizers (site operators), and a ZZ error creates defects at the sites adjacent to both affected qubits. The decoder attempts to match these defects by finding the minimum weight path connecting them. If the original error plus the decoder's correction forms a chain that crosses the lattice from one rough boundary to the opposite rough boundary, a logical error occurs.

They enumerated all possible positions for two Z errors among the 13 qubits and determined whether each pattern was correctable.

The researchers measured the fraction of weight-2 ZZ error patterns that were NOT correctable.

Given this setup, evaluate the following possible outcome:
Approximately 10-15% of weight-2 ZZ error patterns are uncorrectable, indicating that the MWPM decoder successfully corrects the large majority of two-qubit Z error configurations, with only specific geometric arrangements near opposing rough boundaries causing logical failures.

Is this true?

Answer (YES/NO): NO